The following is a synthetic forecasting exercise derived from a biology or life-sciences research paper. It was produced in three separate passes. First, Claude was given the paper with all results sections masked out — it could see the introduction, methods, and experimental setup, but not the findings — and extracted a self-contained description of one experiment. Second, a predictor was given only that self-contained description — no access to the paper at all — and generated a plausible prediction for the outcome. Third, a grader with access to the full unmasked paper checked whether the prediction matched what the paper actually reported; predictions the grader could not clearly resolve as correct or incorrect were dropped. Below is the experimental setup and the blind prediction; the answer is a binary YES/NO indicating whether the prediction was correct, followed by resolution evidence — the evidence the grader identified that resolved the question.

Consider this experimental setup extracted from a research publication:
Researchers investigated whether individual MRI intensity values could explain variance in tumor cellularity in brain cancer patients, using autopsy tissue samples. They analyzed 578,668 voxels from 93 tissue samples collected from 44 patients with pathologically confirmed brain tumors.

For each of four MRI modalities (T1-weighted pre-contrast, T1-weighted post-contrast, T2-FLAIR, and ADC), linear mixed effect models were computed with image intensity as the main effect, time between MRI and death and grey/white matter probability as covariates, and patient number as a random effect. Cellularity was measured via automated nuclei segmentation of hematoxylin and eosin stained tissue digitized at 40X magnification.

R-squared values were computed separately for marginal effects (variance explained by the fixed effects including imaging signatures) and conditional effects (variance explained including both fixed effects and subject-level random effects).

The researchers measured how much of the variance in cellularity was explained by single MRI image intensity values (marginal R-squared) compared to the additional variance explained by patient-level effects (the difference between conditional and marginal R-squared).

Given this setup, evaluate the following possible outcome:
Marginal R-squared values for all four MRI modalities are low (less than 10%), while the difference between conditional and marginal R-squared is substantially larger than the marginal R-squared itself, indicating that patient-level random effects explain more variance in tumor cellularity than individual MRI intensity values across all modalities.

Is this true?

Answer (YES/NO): YES